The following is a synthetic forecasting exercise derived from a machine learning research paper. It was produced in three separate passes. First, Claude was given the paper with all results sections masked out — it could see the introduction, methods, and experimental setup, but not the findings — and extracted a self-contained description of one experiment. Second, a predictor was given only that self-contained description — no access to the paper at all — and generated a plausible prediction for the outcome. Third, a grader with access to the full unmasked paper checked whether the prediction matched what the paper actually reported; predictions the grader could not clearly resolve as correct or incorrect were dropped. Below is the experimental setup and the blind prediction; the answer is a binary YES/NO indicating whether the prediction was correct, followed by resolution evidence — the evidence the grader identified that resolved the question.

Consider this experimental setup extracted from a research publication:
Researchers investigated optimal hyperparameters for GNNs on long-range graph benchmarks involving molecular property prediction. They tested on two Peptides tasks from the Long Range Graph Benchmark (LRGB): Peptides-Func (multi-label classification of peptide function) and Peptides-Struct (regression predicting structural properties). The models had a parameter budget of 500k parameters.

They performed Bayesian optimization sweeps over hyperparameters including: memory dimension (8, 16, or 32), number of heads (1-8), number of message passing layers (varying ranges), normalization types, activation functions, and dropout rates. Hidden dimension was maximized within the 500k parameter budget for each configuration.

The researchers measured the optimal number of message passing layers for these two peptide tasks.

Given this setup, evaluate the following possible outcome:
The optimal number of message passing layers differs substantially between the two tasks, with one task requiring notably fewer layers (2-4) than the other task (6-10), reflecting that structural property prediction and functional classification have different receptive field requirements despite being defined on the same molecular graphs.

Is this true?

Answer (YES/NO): NO